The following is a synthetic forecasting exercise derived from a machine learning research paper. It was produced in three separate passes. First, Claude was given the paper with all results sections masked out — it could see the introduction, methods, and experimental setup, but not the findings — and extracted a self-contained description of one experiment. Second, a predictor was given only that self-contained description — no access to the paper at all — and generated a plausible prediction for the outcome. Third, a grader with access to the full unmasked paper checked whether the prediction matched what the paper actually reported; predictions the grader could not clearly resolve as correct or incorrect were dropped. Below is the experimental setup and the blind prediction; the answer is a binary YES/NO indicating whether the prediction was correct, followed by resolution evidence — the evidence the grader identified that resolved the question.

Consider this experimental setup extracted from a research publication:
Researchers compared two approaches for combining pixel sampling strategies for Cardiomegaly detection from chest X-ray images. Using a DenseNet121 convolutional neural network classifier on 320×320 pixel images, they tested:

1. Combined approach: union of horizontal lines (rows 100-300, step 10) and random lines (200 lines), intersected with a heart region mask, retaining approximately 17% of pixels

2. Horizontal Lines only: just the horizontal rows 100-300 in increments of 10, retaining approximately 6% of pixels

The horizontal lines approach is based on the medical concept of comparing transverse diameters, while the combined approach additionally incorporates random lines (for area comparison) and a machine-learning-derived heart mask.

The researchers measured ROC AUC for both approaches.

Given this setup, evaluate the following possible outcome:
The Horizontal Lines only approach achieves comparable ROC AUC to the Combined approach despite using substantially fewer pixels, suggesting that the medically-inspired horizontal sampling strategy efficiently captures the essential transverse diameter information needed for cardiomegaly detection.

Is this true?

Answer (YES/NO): NO